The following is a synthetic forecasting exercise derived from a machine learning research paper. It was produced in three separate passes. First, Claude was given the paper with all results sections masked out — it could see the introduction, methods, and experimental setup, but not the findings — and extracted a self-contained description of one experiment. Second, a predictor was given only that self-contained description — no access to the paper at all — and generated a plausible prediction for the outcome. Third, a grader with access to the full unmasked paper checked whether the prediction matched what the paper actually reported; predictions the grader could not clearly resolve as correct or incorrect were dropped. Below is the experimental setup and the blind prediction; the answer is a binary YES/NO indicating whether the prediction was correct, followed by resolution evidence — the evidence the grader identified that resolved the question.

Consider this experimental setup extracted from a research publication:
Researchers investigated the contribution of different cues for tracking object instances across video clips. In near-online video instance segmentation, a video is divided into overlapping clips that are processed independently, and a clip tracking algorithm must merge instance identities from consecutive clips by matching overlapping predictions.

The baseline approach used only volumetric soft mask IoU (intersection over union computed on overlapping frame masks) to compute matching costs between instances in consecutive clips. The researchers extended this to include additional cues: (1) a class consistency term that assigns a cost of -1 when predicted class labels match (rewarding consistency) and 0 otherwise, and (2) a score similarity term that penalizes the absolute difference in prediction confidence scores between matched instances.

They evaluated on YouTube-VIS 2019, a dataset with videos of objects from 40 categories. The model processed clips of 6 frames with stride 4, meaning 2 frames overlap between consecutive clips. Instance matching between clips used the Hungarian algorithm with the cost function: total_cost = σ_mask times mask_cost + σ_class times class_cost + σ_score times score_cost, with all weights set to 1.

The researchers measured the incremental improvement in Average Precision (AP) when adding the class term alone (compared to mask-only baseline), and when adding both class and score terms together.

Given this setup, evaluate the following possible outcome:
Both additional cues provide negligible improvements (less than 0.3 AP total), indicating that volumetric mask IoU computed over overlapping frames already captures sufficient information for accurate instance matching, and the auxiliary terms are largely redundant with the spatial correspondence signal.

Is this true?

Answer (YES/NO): NO